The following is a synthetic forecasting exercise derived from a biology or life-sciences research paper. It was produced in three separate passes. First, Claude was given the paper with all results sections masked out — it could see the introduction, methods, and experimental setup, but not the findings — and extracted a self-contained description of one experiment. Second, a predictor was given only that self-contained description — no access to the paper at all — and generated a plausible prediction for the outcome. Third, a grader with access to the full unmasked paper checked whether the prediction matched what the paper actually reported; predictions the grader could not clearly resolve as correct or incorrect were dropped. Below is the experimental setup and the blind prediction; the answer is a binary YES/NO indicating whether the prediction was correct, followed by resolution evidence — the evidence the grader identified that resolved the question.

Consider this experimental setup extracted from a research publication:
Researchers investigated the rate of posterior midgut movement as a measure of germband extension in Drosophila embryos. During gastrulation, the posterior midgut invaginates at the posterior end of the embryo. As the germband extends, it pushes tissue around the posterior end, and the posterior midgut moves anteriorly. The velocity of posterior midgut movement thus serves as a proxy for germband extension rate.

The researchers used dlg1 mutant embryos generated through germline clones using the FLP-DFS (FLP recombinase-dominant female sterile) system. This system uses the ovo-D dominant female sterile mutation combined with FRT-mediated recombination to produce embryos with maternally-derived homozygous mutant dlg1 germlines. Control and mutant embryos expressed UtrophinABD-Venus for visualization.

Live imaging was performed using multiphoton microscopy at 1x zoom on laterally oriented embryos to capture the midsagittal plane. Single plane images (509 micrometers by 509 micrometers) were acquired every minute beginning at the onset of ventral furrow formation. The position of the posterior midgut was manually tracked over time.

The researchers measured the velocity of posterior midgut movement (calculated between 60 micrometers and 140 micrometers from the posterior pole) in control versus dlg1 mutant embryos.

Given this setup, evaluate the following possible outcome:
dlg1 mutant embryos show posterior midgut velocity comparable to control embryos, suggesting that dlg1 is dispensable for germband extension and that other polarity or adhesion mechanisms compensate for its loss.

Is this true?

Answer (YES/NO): NO